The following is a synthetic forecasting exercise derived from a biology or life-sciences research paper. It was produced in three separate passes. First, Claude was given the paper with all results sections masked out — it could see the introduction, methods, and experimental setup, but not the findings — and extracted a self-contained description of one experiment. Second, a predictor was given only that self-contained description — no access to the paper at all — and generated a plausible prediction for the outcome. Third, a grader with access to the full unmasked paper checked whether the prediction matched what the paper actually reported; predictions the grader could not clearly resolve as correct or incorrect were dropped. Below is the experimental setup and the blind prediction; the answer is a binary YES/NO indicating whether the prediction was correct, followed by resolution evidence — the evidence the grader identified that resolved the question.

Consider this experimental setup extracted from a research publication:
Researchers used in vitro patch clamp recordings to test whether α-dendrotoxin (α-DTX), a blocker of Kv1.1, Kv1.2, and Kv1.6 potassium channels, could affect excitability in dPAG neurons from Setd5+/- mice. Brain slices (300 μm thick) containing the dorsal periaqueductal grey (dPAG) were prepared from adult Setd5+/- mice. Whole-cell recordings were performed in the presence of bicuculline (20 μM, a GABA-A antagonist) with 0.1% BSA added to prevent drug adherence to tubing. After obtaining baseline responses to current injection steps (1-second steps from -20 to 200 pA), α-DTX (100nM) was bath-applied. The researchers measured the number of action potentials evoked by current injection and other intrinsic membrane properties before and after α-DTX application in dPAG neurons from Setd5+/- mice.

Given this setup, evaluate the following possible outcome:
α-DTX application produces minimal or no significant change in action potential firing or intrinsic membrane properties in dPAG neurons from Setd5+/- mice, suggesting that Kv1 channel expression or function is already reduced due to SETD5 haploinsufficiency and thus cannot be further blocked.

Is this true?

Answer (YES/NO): NO